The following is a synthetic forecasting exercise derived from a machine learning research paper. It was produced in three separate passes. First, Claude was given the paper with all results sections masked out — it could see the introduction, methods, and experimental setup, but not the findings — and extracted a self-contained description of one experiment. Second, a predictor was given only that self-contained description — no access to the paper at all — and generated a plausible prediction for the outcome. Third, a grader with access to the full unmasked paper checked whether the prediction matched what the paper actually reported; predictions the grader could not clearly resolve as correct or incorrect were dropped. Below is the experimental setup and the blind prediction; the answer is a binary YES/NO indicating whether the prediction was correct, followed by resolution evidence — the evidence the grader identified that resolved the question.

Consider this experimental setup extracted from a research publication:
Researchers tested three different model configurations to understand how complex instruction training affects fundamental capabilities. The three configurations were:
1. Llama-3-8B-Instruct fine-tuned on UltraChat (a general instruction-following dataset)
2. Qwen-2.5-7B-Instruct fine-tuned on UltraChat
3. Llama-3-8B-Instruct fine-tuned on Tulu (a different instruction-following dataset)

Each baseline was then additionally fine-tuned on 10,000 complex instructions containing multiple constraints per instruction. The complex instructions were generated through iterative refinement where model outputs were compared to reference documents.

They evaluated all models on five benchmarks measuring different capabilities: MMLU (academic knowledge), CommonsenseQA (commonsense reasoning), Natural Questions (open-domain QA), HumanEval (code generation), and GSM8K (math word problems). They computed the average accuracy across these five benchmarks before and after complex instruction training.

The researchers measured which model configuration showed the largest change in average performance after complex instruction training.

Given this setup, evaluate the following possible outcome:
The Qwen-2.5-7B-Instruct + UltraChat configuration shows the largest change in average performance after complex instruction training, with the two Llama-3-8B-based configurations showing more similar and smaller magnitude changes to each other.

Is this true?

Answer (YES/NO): NO